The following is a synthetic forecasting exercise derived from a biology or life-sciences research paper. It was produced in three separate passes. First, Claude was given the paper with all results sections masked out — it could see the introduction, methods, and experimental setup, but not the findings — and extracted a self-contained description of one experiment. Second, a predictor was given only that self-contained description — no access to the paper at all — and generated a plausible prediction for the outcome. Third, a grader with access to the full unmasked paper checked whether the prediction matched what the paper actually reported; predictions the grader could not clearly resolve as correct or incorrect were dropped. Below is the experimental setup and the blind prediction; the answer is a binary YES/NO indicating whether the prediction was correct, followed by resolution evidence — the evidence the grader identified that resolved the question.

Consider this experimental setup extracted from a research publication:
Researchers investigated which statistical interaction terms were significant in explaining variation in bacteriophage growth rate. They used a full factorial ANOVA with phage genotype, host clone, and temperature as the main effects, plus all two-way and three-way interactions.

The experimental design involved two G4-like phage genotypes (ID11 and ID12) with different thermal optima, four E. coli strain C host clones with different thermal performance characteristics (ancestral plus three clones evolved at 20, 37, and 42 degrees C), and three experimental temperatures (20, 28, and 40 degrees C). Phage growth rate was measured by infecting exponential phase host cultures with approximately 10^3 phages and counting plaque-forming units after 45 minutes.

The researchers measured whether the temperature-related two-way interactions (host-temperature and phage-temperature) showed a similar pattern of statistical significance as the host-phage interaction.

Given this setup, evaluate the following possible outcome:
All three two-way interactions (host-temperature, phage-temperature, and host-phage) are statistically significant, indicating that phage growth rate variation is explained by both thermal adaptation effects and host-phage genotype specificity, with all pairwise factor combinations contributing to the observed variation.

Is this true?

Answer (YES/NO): NO